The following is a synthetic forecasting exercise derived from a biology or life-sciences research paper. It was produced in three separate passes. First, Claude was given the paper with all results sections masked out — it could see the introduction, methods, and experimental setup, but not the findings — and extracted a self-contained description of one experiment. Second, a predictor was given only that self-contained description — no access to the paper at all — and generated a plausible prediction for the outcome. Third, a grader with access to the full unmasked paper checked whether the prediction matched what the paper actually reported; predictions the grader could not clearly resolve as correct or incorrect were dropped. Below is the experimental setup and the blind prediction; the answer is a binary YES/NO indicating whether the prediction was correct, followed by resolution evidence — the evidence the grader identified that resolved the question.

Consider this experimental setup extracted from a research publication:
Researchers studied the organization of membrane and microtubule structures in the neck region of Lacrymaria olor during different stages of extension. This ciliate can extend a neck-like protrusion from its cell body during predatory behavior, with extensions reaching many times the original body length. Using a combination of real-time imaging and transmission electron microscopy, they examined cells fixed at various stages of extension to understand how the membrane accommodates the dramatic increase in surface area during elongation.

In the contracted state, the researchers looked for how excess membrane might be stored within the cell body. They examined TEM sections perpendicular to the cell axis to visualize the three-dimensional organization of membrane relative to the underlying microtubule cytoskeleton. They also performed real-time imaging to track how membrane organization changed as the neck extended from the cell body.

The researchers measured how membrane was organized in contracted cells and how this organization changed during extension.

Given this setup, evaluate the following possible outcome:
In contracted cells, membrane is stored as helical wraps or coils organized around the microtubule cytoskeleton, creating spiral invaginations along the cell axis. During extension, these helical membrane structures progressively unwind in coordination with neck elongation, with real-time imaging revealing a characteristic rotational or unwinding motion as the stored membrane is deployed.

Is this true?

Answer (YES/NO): NO